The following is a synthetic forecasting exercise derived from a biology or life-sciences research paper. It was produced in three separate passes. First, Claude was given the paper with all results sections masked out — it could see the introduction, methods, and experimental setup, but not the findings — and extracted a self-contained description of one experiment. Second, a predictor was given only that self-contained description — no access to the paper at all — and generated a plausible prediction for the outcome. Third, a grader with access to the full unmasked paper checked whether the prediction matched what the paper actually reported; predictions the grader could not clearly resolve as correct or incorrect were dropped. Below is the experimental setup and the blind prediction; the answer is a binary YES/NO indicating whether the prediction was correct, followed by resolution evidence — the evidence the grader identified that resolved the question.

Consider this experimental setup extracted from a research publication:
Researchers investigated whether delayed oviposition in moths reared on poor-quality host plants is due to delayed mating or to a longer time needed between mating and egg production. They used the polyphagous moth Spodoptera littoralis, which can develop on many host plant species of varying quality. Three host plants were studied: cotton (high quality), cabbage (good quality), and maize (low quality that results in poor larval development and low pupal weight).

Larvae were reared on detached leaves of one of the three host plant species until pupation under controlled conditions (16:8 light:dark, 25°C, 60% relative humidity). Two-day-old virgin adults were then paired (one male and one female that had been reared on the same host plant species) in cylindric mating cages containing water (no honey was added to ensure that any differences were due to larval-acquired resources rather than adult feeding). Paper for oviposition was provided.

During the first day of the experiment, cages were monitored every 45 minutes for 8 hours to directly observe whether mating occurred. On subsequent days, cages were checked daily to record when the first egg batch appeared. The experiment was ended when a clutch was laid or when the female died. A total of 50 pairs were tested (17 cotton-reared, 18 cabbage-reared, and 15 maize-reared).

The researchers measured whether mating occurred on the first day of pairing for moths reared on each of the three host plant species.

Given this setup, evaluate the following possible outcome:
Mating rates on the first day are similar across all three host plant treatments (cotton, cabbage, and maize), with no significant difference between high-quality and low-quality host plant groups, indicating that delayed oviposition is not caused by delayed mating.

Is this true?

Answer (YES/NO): NO